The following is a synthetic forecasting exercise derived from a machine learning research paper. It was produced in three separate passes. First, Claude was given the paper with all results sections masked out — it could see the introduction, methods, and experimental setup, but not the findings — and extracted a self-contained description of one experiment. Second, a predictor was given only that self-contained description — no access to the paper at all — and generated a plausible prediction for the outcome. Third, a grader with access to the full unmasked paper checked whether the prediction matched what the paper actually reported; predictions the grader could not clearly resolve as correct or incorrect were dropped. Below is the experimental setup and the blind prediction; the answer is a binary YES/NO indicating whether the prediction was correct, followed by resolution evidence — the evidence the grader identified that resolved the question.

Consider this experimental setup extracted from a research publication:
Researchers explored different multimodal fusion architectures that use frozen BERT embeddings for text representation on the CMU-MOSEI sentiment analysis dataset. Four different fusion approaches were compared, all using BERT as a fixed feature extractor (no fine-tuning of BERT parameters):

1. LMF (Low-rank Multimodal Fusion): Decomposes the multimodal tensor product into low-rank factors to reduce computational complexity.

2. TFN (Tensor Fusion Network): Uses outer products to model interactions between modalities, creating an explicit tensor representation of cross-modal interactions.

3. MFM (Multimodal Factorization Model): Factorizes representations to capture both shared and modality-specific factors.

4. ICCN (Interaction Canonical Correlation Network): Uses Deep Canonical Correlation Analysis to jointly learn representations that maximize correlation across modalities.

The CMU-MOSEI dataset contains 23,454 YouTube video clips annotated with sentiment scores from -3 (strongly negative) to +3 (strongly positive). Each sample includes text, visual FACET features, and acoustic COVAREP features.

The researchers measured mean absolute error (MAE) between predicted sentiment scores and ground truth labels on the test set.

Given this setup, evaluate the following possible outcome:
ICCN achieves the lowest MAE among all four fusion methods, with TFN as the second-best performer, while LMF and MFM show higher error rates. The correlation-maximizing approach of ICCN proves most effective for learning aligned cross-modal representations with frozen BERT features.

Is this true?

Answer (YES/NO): NO